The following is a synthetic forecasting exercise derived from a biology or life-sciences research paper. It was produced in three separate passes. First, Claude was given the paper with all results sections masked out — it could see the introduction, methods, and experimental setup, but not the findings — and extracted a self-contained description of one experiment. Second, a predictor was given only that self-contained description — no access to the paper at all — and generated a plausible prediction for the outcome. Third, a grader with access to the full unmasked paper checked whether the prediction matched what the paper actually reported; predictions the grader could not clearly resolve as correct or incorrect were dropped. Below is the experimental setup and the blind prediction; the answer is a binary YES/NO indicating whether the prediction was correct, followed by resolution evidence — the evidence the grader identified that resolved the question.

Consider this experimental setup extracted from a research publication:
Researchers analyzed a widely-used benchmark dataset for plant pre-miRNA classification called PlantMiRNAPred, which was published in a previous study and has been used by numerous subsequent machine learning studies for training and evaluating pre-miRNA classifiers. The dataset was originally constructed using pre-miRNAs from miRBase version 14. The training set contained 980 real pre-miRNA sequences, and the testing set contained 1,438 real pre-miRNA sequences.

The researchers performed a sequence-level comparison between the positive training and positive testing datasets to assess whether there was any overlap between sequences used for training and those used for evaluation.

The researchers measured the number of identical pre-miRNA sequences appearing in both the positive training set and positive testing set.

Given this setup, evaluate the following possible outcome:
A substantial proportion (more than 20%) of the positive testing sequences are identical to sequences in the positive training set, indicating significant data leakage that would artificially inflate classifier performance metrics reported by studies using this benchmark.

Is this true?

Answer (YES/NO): YES